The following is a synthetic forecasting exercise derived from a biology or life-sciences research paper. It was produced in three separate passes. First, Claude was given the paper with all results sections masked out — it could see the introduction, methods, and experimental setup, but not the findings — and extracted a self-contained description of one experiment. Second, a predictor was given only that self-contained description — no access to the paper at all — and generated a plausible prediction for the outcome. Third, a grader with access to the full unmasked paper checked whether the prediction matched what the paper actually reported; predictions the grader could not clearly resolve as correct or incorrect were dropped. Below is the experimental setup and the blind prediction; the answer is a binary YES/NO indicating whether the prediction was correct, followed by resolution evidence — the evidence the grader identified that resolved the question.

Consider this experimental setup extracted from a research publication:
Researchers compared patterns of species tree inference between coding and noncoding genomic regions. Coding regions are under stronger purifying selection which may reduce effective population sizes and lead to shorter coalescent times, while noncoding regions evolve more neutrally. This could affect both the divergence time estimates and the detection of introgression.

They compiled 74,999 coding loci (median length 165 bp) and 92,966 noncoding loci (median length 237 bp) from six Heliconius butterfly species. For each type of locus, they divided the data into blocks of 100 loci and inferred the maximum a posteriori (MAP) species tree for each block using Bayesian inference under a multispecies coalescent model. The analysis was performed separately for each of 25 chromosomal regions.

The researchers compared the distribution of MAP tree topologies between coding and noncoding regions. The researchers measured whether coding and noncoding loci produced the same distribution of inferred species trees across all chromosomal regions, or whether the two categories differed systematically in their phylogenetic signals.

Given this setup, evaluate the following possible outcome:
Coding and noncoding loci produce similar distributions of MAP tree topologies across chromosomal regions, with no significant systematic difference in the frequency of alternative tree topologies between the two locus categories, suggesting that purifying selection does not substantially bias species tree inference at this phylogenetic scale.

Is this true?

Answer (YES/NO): NO